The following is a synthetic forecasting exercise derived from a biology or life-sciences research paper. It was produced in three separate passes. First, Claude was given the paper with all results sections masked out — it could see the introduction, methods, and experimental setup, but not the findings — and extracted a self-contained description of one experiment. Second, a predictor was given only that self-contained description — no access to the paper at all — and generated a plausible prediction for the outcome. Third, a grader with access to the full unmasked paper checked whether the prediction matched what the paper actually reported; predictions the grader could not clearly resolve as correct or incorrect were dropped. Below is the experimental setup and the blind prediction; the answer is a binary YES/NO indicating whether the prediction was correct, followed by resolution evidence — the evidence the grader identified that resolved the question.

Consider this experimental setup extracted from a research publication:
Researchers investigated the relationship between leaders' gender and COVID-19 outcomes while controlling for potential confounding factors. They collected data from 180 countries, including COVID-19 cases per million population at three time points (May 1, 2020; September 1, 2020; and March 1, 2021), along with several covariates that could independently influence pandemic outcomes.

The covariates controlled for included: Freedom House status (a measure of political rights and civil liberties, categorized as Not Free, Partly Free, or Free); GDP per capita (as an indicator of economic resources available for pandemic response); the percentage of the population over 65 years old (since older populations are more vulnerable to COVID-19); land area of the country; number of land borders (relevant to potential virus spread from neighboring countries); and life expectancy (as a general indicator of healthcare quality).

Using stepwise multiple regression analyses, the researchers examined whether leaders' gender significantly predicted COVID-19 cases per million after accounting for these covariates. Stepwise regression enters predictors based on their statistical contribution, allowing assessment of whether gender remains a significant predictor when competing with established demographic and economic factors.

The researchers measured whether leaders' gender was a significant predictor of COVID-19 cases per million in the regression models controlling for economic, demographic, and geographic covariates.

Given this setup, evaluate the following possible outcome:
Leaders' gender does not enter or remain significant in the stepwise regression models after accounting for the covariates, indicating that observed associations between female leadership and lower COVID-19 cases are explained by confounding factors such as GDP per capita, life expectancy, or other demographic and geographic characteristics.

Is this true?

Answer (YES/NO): NO